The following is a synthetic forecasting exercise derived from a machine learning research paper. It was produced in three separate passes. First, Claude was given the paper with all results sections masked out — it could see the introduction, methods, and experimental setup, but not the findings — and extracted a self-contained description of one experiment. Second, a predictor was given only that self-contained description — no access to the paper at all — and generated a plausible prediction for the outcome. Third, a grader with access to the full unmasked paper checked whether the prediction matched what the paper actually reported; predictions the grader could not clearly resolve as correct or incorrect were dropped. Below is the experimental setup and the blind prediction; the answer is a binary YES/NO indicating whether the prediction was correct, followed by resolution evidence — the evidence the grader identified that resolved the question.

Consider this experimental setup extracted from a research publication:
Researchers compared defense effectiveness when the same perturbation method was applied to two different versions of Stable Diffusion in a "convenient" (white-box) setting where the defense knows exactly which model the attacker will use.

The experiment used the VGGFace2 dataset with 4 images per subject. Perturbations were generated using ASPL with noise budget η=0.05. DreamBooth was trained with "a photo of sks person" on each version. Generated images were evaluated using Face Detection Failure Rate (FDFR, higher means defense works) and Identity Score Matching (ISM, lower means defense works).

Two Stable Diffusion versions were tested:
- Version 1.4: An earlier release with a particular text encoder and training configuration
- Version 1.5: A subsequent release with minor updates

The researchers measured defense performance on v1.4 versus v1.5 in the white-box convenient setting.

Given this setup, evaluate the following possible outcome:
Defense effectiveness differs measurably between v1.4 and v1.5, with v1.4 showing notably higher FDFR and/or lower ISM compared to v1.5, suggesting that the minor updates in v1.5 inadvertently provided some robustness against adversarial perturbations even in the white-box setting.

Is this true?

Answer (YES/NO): NO